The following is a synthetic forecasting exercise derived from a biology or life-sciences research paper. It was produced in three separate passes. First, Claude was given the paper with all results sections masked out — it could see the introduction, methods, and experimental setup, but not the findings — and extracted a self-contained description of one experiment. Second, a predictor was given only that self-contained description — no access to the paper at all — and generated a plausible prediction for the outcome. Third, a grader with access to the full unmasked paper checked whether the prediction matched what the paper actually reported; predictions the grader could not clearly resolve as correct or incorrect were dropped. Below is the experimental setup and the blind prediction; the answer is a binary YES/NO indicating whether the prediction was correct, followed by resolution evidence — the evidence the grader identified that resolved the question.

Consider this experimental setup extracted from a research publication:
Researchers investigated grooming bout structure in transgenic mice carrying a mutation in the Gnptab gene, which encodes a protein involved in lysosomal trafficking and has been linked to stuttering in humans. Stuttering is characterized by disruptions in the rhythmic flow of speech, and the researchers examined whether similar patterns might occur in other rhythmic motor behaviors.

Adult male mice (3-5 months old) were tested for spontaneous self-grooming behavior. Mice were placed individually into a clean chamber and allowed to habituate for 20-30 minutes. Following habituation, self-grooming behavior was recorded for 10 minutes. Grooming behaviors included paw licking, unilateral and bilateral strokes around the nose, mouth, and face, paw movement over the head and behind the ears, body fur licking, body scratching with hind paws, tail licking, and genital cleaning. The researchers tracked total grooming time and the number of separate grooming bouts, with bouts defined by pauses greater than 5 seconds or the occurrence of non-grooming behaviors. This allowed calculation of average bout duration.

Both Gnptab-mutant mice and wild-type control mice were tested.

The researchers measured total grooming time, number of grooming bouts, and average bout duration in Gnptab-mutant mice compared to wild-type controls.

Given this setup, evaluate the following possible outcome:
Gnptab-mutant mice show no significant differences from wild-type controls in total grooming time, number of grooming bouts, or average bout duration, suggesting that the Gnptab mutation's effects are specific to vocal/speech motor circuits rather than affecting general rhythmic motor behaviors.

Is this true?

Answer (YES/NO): NO